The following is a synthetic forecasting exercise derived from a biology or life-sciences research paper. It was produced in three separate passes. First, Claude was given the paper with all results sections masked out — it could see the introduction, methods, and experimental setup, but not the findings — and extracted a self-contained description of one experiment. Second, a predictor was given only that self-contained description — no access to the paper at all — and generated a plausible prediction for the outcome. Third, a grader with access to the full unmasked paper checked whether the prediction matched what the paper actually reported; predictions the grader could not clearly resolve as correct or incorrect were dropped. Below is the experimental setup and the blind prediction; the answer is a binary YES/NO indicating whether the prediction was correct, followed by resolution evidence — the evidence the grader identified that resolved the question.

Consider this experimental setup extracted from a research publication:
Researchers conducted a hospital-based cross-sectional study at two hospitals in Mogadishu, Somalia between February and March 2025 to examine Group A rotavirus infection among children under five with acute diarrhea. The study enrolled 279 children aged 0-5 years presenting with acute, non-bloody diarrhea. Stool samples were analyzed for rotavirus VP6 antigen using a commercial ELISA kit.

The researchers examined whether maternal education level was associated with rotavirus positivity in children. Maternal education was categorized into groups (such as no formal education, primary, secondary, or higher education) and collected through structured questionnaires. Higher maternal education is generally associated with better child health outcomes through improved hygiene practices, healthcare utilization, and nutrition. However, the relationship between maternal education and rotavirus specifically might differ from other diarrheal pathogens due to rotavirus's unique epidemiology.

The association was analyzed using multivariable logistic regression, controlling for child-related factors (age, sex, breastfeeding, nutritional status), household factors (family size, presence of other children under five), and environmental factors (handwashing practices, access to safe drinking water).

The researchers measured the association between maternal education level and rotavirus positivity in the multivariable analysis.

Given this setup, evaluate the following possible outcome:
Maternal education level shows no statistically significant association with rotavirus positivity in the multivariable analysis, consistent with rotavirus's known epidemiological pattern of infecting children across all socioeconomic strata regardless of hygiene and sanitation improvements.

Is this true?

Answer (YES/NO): YES